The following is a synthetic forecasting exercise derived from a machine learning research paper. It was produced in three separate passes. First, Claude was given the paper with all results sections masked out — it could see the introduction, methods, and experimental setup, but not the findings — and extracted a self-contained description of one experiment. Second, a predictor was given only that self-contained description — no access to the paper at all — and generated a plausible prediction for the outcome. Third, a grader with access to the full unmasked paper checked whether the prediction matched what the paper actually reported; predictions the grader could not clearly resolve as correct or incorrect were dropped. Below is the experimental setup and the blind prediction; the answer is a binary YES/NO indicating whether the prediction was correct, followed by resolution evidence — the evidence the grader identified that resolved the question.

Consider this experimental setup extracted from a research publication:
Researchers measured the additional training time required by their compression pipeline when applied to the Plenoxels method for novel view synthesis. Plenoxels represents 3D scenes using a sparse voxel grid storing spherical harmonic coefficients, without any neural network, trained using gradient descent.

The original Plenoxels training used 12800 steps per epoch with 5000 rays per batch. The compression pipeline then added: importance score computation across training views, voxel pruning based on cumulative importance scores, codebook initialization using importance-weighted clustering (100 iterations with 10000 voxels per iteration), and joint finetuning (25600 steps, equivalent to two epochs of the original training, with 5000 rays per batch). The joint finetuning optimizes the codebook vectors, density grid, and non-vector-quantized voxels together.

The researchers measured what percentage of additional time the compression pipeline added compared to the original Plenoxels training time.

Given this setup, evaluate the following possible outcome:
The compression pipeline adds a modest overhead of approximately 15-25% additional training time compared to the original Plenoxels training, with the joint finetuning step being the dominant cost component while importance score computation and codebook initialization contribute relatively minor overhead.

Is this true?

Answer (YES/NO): YES